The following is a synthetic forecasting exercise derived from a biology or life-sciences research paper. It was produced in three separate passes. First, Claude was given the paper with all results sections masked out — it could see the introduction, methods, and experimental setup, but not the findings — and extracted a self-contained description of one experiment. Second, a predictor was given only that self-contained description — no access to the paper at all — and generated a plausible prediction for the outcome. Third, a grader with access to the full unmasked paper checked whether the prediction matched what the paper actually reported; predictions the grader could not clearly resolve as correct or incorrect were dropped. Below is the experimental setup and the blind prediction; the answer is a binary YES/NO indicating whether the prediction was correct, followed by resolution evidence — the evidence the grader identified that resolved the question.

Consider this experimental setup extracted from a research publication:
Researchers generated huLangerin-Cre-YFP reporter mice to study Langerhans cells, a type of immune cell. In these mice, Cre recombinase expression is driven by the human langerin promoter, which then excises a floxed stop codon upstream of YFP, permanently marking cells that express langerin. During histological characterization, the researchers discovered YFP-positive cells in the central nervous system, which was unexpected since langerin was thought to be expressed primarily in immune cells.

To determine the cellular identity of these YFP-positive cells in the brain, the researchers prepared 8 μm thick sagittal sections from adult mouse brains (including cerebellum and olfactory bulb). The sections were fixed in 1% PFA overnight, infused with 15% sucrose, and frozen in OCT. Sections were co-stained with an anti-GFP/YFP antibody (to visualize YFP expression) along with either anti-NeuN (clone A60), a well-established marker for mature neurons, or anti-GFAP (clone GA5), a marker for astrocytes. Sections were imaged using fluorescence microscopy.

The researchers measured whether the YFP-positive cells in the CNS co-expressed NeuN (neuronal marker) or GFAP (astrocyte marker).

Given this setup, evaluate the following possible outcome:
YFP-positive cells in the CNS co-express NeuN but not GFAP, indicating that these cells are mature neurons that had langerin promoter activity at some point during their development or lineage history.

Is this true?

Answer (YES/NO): YES